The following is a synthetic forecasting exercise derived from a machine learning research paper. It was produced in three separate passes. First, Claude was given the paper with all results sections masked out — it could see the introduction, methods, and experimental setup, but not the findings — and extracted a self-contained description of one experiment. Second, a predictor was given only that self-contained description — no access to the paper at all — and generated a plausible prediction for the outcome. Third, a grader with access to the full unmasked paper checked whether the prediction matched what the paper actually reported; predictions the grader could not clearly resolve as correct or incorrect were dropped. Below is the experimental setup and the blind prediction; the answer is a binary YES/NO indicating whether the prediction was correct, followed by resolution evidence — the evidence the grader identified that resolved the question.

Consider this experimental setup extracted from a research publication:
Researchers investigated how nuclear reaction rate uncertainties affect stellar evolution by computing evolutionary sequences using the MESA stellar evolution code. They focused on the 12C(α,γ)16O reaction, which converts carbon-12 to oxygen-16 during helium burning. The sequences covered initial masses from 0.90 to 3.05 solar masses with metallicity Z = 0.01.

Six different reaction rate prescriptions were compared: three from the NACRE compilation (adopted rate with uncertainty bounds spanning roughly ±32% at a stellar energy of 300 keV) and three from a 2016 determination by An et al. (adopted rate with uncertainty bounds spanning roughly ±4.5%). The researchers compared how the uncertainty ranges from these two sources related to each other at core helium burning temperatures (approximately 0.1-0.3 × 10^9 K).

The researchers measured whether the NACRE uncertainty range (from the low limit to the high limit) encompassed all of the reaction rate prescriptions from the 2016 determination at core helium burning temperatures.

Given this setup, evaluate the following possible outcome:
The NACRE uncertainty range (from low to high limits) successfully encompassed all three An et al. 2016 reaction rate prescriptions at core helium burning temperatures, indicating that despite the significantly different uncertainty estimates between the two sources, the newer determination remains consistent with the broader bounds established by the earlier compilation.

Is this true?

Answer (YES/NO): YES